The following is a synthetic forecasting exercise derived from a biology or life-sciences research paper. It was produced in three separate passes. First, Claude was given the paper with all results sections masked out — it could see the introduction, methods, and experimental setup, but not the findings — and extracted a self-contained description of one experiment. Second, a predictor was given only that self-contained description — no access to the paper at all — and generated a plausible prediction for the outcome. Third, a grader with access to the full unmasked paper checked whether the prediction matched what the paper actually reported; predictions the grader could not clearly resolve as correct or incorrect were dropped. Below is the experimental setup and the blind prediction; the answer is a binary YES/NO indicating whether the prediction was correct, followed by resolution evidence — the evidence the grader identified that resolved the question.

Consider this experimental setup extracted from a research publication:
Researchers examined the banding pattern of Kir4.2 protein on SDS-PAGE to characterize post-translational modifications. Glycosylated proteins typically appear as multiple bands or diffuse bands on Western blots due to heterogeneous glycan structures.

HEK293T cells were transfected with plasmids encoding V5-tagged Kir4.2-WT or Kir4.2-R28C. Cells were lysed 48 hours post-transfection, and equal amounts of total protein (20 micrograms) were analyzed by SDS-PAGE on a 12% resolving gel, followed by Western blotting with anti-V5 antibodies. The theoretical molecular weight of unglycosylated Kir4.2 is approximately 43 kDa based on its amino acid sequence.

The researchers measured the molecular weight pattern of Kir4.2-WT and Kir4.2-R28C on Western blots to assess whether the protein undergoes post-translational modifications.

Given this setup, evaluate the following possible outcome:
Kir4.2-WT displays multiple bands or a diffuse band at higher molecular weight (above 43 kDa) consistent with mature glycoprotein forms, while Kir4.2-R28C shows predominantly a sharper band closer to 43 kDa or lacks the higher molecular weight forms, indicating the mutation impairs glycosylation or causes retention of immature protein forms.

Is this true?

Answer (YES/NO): NO